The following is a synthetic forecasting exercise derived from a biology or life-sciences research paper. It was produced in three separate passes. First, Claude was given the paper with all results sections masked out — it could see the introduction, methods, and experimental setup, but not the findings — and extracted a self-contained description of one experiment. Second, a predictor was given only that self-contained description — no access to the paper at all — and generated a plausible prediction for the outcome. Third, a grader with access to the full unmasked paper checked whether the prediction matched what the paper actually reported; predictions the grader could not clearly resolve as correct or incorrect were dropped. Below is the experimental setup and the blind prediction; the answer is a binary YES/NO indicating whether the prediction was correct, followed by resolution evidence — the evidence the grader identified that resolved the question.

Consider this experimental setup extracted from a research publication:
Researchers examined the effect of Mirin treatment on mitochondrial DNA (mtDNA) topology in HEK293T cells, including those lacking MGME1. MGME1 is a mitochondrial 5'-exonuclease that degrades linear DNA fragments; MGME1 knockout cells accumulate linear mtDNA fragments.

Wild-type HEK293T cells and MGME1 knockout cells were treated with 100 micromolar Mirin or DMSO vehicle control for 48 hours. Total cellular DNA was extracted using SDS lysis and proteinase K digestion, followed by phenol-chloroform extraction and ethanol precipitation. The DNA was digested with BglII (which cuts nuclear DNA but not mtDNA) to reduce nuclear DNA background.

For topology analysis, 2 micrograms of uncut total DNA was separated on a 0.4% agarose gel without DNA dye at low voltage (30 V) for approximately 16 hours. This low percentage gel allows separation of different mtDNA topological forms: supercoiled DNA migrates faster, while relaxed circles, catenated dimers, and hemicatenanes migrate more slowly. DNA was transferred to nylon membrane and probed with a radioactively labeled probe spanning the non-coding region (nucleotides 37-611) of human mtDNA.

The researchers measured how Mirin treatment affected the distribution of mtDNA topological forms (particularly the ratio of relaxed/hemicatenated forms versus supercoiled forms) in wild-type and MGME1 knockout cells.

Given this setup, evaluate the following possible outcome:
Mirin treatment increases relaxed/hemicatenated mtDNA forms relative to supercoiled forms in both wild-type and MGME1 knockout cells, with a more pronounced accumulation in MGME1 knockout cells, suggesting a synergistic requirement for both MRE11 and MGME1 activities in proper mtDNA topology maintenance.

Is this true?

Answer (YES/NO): NO